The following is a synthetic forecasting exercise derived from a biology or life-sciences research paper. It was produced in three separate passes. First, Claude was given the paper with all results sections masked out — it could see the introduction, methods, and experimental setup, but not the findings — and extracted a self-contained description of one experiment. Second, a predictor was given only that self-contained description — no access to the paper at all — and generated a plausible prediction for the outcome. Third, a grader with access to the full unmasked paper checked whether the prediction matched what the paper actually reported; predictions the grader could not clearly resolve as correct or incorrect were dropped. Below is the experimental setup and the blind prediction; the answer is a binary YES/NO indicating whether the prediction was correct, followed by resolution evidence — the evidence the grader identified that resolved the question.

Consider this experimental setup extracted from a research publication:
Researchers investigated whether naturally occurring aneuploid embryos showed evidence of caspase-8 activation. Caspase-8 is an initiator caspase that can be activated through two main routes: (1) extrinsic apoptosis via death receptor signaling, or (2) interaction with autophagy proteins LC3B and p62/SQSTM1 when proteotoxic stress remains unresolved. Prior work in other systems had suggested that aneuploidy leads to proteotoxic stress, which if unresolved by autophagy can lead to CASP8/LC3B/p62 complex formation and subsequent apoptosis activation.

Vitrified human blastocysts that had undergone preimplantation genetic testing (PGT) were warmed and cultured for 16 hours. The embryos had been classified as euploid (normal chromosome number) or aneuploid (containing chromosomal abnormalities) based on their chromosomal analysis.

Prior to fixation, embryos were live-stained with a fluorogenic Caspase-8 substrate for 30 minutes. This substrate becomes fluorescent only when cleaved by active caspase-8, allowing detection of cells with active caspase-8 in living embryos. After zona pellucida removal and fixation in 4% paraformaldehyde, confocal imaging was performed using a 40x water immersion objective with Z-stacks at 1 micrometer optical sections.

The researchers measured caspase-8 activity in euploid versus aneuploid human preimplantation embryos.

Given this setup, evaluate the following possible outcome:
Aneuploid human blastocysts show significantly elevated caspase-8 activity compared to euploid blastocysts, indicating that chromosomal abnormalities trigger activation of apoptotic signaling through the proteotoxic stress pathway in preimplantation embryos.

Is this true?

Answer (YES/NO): YES